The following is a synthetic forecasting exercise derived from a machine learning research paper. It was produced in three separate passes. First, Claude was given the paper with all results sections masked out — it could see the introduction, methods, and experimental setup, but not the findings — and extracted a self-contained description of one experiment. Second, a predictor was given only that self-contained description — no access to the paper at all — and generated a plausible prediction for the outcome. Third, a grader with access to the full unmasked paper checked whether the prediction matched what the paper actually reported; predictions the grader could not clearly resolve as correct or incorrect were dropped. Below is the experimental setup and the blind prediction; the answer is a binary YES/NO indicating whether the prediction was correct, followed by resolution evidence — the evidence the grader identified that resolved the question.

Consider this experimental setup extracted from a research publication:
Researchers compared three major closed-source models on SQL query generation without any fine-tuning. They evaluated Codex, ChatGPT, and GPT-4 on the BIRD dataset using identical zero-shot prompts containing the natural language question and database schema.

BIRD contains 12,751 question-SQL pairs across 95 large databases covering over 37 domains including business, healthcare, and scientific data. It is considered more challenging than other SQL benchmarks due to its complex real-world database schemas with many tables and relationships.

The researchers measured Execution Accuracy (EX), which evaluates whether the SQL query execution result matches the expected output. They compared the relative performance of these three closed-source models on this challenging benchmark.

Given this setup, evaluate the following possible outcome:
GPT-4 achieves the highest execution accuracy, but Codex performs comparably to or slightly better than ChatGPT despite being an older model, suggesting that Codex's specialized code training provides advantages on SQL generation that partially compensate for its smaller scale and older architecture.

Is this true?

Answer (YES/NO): YES